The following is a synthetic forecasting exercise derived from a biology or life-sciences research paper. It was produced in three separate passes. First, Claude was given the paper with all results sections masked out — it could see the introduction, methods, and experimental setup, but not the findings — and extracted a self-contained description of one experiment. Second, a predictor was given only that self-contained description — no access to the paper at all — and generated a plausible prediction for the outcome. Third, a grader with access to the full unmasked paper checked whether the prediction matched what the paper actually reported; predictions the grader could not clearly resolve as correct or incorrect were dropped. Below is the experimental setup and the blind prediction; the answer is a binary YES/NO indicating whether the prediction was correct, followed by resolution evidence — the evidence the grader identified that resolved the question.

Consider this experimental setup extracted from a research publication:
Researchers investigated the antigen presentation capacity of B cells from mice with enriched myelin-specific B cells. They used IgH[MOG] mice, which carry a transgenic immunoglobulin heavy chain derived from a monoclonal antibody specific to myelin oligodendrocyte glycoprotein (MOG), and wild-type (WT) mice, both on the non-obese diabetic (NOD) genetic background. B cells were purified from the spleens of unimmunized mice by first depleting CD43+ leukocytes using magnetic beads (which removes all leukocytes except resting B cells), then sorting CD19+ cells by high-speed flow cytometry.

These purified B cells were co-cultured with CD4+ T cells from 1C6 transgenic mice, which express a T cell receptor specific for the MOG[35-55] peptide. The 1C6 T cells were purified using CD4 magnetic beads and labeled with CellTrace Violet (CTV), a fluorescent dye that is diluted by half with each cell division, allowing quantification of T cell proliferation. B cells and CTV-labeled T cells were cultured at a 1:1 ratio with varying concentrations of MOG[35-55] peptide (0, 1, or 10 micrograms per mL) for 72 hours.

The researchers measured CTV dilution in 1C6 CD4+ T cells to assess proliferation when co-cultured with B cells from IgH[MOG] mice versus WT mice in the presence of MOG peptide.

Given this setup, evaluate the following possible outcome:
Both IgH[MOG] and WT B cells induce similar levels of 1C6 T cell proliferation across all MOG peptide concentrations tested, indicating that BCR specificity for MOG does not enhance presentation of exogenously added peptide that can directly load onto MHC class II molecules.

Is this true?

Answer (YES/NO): YES